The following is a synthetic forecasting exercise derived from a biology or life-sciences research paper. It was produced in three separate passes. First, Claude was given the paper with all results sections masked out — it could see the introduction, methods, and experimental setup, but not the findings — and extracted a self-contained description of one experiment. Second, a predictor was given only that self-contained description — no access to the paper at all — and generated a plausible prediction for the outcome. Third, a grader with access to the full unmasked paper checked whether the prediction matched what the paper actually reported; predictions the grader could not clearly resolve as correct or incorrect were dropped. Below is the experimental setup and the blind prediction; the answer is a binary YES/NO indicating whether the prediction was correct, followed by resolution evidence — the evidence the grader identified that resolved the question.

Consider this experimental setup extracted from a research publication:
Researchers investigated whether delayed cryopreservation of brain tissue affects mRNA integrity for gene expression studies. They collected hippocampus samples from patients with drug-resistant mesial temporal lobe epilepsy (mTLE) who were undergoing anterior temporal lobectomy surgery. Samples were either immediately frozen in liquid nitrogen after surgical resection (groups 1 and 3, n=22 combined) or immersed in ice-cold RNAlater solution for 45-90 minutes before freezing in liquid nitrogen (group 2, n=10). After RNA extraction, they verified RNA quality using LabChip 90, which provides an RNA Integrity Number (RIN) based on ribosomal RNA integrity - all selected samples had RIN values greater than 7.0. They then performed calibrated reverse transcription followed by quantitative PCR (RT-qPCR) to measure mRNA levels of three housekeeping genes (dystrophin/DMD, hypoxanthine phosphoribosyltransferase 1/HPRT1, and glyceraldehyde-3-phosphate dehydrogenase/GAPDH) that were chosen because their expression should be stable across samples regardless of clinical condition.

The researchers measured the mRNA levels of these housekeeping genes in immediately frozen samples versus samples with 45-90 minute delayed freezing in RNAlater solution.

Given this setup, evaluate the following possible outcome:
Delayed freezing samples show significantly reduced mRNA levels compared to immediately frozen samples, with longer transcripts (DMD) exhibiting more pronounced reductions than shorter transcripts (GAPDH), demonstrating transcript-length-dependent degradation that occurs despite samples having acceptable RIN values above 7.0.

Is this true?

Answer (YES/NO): NO